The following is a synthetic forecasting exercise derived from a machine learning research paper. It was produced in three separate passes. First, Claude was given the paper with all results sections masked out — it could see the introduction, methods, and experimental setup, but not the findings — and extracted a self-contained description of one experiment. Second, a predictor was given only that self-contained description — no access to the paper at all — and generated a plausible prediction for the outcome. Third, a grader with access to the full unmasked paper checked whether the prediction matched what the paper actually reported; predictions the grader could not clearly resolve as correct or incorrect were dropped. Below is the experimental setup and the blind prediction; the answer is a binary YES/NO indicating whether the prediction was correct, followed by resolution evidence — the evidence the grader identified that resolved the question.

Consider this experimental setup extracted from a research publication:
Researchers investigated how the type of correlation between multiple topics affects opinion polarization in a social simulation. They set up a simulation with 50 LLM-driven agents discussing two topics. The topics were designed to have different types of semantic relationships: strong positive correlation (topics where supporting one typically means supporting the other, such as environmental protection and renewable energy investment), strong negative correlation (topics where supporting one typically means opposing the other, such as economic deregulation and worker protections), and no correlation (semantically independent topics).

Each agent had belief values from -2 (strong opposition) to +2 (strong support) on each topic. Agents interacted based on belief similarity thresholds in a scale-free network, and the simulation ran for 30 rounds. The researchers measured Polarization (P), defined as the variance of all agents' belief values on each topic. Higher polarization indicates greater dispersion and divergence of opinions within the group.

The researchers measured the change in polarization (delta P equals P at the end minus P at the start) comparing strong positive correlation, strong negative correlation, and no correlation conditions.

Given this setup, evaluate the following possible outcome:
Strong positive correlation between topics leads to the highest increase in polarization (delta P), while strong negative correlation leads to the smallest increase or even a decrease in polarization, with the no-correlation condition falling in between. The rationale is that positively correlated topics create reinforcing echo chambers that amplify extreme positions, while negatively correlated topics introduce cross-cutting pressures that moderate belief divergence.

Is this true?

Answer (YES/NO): NO